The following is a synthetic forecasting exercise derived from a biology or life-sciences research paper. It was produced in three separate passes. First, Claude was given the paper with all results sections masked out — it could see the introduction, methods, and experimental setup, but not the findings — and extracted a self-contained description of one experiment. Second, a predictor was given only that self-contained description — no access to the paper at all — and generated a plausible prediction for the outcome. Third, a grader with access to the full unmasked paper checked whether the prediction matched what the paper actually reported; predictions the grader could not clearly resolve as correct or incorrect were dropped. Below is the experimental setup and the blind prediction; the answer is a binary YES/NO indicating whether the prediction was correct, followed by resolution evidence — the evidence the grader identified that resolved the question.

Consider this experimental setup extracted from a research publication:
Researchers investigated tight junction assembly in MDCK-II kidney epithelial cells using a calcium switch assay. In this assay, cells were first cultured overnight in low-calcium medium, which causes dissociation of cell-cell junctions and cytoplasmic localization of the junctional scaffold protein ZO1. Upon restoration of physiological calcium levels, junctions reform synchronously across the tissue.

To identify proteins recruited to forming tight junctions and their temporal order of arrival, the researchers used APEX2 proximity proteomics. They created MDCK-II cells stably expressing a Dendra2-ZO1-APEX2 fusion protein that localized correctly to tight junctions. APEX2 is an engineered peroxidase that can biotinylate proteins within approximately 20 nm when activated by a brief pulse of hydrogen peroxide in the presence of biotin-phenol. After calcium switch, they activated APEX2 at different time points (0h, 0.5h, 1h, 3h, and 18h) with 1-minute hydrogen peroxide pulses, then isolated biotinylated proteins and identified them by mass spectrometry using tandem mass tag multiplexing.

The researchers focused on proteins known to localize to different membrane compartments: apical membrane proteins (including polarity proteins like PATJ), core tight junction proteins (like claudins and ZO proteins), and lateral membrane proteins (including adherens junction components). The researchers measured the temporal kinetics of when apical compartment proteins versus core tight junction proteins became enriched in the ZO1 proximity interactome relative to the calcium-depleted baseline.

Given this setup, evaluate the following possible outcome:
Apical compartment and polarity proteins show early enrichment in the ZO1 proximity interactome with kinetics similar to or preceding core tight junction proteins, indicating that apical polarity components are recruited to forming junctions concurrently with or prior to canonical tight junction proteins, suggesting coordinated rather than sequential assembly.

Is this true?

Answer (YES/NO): NO